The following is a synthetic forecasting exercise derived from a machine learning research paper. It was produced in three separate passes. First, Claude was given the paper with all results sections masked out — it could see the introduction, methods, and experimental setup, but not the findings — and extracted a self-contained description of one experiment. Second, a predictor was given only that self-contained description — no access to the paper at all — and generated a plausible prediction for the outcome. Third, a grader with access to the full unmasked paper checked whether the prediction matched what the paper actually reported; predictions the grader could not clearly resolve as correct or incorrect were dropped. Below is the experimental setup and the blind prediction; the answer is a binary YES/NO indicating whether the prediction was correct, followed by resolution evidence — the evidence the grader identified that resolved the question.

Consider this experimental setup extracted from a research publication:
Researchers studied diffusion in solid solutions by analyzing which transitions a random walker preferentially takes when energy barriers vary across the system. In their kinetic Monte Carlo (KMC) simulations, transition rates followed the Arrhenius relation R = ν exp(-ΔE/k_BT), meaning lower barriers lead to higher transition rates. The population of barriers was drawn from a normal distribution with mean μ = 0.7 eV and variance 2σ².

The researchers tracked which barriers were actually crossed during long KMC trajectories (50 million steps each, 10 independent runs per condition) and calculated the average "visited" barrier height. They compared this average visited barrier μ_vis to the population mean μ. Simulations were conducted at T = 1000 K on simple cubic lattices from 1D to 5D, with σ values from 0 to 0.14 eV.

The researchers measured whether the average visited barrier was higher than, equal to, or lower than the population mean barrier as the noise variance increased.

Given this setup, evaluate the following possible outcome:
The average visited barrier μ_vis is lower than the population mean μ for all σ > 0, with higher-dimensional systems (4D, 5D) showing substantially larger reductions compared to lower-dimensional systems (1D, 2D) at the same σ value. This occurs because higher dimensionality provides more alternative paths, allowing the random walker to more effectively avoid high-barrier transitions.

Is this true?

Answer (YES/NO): NO